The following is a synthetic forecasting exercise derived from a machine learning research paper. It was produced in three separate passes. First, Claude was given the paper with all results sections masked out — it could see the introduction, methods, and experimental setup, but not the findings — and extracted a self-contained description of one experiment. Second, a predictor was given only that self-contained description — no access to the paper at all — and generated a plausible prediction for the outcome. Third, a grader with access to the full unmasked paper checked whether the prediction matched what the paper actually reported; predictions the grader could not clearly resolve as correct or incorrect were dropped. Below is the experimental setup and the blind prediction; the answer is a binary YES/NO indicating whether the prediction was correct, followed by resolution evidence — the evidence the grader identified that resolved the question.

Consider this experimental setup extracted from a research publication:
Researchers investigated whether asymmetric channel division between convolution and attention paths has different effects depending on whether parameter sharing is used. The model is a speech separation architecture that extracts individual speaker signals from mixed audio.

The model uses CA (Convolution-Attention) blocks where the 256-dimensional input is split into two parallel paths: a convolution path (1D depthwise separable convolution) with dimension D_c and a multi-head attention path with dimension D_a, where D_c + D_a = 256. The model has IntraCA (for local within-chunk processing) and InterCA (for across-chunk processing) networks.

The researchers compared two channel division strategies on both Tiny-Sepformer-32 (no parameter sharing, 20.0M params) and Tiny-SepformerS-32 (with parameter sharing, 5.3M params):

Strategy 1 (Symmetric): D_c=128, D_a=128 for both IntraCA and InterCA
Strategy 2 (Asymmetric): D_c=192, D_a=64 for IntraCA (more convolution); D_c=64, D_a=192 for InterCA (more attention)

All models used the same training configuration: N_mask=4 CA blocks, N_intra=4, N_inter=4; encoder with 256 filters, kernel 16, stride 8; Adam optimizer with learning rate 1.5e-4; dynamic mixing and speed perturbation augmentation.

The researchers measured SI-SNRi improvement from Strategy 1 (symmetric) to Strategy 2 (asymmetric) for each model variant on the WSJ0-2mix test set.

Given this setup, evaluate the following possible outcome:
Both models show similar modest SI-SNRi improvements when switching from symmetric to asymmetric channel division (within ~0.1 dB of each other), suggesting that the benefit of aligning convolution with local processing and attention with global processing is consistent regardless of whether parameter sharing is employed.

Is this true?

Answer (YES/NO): NO